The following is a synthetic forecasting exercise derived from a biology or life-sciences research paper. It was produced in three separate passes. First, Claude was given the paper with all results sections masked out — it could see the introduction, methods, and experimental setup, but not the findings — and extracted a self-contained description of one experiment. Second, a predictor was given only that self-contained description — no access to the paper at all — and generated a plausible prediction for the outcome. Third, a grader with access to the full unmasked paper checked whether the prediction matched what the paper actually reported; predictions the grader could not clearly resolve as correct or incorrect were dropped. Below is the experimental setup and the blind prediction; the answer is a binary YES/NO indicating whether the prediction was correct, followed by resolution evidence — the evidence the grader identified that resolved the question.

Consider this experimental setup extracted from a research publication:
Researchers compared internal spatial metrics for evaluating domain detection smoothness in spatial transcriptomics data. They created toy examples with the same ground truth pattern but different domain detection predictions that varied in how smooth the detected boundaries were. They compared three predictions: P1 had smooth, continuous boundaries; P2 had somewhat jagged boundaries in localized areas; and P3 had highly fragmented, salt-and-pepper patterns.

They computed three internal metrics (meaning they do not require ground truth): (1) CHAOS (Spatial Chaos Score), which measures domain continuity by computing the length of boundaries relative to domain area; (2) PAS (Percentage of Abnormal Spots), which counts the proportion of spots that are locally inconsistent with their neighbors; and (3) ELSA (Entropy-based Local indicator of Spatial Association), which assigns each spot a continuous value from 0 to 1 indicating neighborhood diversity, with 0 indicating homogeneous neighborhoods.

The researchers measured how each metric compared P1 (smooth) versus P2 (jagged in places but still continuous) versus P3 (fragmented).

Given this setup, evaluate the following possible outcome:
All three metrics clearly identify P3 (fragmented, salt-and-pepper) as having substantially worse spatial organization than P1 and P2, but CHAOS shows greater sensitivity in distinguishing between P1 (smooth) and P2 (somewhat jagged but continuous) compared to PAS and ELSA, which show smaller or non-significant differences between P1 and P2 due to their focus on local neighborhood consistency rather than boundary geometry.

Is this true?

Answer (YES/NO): NO